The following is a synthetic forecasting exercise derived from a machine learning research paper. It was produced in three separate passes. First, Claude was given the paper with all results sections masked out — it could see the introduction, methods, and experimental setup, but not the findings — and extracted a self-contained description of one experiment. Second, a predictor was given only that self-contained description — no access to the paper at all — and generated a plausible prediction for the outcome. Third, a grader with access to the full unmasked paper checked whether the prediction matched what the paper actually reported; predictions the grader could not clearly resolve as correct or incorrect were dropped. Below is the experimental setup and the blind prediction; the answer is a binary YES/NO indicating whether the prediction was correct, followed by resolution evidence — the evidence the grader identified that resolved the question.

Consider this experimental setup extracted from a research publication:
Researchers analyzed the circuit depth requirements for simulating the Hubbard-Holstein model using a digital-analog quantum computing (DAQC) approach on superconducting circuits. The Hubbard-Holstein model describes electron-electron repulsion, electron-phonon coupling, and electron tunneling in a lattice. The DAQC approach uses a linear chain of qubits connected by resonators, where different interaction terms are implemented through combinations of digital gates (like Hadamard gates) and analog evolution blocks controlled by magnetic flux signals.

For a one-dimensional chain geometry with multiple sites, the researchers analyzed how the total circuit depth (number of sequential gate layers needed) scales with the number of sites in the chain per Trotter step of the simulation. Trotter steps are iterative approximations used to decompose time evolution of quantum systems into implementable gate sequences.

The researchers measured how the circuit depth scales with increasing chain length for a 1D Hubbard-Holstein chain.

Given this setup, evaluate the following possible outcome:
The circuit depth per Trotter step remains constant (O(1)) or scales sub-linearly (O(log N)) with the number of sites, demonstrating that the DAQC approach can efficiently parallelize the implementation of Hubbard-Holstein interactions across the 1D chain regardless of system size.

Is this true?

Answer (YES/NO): YES